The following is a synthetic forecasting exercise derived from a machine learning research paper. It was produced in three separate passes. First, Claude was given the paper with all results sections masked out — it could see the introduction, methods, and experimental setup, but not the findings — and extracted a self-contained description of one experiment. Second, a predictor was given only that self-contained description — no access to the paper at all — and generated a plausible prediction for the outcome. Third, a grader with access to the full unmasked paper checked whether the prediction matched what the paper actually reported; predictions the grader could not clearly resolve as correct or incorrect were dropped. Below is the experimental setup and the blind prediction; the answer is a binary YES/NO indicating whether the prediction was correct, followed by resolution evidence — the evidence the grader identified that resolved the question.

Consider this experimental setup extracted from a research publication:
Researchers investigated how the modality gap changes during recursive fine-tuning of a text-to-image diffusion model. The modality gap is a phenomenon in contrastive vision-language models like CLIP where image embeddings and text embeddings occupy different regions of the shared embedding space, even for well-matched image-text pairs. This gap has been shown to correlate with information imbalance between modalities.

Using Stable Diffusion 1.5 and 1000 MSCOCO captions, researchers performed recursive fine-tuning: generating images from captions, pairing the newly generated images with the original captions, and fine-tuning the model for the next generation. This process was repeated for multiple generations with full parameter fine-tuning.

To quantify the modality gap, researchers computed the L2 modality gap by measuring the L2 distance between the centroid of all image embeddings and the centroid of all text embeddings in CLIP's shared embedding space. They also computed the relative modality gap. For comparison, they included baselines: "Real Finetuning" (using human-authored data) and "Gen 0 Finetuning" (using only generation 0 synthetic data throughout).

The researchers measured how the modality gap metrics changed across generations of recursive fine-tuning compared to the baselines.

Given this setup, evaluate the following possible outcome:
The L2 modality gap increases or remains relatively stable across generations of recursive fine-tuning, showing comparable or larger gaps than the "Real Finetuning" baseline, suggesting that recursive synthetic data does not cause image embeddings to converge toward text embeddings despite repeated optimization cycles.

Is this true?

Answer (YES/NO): YES